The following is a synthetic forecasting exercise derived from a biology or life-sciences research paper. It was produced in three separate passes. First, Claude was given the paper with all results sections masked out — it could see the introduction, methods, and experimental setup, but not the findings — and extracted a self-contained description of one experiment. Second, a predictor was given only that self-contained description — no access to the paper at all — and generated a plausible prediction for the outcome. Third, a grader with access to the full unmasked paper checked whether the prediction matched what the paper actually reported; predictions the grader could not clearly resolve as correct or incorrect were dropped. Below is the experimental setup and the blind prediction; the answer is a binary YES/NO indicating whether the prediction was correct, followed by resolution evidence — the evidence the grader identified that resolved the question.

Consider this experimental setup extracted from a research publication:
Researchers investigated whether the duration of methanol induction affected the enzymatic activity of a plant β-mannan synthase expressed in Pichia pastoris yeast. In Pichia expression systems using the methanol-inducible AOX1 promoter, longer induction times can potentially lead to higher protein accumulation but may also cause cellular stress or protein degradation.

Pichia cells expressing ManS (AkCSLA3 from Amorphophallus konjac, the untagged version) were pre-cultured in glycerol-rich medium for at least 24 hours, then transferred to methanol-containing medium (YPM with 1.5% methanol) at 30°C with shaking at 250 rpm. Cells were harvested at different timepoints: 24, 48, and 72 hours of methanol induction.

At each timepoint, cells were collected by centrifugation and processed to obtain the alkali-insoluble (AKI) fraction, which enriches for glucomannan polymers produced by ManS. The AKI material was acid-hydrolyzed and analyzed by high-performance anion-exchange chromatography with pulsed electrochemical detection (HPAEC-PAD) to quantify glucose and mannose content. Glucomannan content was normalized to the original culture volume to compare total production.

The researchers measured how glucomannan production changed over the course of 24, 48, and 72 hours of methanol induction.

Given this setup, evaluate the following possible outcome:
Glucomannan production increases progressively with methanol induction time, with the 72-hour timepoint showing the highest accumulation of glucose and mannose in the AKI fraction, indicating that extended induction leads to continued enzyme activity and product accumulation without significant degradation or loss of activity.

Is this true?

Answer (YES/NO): NO